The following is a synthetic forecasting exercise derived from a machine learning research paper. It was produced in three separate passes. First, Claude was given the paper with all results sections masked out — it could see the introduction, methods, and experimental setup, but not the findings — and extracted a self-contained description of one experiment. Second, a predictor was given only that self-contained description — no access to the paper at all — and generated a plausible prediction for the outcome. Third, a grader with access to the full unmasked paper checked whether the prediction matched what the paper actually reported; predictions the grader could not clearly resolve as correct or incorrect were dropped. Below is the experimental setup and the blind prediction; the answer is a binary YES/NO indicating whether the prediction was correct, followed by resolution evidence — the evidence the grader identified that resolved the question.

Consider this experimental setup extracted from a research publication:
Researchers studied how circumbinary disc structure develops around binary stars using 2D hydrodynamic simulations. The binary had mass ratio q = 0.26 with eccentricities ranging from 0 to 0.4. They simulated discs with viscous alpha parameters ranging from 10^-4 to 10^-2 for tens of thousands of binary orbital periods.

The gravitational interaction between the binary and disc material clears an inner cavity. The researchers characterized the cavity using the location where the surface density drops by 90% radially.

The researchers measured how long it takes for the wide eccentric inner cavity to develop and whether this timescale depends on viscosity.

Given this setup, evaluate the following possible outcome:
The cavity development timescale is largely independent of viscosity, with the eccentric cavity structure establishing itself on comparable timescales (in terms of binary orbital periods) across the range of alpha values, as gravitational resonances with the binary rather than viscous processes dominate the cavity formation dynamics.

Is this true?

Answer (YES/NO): YES